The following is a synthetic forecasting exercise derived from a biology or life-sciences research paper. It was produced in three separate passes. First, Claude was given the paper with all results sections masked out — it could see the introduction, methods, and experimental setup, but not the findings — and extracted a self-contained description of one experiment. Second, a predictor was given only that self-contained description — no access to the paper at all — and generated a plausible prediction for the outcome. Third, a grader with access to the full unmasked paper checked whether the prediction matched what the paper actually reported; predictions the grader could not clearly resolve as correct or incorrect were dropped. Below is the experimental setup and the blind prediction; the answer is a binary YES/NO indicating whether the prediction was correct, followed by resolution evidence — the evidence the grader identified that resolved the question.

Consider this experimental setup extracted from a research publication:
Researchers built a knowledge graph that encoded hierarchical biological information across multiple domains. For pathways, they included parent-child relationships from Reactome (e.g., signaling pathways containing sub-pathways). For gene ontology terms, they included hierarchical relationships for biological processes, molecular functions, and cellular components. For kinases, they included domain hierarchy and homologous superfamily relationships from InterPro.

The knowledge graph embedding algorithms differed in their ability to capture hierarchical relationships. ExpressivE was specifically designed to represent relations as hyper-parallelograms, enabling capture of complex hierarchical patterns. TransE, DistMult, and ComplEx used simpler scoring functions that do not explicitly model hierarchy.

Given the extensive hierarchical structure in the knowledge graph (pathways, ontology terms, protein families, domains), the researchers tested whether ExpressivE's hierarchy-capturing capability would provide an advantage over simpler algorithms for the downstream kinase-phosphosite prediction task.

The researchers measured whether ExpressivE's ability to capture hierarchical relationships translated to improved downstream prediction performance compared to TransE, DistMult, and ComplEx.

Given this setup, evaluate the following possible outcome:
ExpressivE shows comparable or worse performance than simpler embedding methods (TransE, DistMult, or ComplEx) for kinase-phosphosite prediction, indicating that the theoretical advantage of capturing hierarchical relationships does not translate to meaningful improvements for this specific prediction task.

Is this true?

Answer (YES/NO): YES